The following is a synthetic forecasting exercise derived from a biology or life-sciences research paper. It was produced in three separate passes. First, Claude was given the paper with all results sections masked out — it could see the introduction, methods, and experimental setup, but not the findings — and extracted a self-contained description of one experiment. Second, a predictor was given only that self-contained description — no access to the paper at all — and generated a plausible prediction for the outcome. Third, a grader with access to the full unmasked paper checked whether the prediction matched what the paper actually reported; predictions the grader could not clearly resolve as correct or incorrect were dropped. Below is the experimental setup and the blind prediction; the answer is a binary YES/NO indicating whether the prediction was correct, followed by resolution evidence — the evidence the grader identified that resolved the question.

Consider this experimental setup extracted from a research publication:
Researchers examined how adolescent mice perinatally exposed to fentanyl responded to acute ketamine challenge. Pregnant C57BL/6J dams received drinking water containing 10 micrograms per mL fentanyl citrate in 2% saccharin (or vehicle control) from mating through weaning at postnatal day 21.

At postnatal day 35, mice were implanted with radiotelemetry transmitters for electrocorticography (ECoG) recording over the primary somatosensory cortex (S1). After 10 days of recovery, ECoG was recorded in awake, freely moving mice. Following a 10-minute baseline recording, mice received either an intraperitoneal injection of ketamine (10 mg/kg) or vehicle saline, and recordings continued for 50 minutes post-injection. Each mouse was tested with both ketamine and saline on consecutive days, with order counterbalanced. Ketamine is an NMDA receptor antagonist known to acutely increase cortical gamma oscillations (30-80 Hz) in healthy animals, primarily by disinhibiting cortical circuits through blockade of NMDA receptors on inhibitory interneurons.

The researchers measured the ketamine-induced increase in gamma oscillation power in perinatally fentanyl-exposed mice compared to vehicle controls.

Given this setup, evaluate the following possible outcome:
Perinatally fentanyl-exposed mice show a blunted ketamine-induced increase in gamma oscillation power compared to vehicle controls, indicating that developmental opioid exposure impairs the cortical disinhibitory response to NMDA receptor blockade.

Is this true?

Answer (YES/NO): YES